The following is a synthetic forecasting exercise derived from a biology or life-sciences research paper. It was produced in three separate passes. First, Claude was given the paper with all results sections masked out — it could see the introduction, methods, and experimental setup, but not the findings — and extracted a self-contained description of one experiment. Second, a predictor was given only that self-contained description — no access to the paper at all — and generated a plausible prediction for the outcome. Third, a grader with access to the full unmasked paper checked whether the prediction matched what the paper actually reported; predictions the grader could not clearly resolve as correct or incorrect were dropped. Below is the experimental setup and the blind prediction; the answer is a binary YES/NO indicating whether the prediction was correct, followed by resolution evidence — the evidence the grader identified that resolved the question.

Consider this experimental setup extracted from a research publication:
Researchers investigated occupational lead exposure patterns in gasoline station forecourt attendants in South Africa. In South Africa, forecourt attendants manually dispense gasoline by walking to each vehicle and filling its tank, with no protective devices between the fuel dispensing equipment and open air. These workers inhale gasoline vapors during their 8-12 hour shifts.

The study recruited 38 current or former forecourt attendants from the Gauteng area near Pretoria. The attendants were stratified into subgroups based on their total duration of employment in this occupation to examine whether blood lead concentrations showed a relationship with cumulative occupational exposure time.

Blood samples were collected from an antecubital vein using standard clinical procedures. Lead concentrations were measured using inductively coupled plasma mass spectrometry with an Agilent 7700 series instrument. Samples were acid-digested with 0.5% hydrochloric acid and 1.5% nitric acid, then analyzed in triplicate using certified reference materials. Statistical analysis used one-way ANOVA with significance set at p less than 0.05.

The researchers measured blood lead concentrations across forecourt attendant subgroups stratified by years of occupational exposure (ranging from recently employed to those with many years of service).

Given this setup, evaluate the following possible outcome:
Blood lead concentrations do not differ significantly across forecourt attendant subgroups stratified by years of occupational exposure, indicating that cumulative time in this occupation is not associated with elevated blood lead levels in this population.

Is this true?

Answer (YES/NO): NO